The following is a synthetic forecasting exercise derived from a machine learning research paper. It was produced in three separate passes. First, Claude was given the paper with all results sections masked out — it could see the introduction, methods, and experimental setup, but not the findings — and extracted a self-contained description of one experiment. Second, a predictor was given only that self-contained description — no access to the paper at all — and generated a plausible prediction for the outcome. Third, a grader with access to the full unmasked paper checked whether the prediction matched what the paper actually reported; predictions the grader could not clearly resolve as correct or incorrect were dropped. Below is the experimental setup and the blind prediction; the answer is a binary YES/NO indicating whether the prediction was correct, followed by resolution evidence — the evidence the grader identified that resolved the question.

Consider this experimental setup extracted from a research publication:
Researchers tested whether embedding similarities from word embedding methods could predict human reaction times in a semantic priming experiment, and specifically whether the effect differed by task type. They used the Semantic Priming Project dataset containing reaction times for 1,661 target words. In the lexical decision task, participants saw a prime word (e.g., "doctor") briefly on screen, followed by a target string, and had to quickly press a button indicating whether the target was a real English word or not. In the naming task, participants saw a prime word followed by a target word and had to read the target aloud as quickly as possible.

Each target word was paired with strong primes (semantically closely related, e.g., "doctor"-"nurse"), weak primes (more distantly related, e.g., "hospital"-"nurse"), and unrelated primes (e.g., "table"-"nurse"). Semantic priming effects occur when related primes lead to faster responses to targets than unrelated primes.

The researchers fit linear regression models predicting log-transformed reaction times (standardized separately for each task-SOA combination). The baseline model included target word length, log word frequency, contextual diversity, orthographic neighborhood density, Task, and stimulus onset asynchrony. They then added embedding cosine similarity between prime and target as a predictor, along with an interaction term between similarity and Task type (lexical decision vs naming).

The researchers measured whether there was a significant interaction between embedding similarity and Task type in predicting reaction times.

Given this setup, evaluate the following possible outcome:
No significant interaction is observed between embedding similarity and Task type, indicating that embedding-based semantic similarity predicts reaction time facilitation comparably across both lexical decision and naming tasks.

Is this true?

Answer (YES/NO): NO